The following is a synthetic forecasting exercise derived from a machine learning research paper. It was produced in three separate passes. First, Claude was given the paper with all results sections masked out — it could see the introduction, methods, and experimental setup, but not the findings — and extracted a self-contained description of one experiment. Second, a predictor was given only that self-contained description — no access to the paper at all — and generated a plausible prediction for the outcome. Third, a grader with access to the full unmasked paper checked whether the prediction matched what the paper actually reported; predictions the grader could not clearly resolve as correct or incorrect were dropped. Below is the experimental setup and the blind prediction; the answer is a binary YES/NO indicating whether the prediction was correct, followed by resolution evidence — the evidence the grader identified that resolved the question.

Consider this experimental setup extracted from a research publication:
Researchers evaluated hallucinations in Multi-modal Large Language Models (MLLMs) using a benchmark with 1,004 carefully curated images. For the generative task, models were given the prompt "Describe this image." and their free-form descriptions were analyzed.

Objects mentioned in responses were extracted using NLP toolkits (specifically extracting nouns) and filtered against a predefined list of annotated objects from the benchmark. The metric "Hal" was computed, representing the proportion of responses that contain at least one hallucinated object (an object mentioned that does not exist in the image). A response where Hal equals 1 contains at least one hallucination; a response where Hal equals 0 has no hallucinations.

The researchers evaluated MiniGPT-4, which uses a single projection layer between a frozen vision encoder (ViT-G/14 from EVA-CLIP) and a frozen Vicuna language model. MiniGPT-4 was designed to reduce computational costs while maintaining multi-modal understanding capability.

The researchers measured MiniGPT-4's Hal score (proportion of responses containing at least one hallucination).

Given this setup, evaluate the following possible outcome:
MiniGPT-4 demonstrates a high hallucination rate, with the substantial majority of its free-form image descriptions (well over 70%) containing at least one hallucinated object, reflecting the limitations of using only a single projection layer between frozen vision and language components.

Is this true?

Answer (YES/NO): NO